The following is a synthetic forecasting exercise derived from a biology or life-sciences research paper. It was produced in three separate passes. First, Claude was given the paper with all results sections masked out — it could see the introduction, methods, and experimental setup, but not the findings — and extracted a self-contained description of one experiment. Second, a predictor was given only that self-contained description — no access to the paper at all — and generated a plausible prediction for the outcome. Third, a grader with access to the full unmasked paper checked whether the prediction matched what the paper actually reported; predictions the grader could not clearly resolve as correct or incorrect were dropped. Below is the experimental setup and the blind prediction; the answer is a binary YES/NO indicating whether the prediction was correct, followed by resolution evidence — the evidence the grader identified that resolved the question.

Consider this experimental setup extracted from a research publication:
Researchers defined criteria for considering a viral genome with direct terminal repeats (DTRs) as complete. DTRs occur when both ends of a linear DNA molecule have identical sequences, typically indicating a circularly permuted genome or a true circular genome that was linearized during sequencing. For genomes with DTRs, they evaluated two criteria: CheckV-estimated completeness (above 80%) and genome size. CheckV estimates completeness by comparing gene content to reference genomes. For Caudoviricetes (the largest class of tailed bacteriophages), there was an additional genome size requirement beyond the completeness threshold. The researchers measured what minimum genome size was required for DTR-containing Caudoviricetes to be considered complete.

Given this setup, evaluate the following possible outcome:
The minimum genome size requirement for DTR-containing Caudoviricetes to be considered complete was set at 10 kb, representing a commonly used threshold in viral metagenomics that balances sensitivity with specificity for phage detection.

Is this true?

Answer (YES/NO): NO